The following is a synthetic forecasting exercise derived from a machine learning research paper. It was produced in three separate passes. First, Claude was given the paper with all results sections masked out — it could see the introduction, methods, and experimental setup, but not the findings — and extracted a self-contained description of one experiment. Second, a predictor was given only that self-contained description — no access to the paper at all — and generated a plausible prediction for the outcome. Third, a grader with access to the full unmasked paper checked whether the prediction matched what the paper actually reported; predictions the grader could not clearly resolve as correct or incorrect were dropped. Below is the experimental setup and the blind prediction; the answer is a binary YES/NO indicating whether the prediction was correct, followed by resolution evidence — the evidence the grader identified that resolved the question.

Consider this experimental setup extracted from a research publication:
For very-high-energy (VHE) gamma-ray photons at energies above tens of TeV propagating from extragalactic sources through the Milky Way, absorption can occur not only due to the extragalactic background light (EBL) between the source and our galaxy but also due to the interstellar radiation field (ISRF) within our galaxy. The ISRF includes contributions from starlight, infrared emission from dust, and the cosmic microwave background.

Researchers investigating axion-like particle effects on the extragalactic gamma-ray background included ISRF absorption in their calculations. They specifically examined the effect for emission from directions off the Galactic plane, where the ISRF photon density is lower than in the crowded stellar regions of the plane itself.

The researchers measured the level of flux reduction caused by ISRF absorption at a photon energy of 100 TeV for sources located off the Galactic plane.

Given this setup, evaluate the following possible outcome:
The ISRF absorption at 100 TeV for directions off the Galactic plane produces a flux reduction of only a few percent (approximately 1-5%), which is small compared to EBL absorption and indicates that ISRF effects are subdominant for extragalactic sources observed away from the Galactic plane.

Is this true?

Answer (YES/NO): NO